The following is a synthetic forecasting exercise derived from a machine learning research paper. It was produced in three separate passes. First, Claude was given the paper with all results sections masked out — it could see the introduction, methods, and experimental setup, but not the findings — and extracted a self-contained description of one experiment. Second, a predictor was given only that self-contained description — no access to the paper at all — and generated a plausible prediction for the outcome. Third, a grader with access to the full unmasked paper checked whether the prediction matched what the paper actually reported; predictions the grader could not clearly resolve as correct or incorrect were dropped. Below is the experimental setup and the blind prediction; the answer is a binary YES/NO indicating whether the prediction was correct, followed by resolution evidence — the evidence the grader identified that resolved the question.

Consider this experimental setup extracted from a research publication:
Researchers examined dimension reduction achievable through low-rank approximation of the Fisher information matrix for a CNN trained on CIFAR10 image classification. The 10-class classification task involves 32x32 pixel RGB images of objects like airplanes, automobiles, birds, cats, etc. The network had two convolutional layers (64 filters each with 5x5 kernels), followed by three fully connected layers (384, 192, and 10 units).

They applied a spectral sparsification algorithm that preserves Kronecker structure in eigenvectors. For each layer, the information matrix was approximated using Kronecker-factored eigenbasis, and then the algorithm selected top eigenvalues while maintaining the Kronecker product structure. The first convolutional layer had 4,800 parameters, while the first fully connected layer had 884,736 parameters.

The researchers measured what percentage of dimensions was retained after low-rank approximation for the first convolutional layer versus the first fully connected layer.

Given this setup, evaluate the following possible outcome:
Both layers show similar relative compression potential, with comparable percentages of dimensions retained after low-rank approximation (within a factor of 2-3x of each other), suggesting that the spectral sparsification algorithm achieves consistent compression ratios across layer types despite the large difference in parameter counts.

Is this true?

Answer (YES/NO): NO